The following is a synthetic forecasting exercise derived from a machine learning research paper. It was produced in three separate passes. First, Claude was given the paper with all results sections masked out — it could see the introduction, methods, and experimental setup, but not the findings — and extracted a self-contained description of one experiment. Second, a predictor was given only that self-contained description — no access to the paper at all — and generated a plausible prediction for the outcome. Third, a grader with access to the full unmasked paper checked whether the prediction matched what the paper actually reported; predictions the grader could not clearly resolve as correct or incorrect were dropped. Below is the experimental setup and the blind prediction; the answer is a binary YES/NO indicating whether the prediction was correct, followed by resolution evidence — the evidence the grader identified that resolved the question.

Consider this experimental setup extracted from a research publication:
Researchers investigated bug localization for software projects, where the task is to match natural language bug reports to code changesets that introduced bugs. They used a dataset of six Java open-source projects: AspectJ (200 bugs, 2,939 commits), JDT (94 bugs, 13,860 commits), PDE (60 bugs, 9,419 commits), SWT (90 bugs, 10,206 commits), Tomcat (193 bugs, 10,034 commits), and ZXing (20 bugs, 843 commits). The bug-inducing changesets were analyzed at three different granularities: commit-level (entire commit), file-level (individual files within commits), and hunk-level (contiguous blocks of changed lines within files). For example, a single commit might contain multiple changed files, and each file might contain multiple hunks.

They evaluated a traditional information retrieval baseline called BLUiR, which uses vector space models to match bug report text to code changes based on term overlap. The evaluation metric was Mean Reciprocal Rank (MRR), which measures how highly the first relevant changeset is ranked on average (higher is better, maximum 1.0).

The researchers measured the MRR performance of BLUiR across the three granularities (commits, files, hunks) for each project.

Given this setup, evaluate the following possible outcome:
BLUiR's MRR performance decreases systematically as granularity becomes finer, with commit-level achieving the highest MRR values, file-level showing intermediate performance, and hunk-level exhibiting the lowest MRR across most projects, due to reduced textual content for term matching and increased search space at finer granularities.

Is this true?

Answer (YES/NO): NO